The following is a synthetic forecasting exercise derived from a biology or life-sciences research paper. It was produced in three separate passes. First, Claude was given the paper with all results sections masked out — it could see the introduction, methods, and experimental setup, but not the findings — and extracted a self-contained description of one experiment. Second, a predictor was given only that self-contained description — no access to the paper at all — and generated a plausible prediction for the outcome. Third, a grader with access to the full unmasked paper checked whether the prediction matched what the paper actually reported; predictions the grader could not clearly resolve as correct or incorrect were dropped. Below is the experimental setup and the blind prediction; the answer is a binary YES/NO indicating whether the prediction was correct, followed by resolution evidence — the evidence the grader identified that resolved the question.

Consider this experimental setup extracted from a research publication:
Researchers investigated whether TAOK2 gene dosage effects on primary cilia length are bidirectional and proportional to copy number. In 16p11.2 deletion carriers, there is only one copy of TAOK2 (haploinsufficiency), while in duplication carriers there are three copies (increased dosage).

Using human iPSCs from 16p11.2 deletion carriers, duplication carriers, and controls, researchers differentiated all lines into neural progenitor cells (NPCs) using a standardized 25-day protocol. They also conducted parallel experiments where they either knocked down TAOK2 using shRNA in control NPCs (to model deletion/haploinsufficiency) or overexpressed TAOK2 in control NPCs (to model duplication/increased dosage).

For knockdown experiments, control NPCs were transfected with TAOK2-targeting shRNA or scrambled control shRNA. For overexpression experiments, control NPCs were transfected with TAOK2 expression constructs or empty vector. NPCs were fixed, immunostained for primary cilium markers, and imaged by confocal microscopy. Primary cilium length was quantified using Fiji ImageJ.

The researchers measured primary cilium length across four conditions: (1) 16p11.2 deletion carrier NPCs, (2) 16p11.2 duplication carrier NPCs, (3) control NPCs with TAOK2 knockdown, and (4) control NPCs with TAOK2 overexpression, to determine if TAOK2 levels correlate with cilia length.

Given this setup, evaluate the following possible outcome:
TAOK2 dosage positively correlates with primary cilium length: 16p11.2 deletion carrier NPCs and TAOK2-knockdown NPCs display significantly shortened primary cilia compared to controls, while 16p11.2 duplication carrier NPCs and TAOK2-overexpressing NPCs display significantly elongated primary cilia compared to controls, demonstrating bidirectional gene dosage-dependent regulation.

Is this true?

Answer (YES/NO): NO